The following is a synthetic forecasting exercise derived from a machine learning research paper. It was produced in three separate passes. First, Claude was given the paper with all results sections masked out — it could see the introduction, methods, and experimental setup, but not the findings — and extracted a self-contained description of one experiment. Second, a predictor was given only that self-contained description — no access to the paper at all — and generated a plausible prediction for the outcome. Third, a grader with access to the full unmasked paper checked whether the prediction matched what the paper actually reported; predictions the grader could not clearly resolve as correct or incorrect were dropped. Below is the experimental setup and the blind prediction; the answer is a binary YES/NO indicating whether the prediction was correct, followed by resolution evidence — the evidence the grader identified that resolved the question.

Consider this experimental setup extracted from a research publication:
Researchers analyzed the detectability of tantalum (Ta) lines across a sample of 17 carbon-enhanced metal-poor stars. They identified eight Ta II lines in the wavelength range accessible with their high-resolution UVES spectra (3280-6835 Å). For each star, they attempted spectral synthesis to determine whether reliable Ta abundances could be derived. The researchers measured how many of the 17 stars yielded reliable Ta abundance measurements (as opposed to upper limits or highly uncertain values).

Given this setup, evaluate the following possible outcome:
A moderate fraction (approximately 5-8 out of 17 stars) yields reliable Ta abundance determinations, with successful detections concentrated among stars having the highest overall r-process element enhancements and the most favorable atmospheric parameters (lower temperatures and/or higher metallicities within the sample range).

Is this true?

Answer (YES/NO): NO